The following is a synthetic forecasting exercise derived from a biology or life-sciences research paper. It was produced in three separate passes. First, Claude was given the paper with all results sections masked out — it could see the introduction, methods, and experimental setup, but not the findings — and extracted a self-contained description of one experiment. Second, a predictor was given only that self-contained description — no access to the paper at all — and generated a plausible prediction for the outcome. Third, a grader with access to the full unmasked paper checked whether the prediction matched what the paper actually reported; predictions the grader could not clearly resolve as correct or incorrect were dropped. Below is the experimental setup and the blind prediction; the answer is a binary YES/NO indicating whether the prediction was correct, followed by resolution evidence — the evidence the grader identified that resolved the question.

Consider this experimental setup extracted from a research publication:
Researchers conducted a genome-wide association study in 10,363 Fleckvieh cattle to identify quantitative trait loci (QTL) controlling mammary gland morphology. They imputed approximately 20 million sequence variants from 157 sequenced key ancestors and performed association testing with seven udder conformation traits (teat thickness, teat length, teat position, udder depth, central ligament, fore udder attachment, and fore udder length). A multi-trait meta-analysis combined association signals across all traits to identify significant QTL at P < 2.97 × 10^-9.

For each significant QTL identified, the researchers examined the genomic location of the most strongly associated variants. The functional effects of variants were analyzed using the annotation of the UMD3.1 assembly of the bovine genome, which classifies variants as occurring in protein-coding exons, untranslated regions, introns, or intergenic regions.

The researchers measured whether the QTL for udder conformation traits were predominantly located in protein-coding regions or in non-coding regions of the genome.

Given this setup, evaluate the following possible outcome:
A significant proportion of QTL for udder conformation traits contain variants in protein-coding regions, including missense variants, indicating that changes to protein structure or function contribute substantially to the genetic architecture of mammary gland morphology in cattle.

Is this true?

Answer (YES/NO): NO